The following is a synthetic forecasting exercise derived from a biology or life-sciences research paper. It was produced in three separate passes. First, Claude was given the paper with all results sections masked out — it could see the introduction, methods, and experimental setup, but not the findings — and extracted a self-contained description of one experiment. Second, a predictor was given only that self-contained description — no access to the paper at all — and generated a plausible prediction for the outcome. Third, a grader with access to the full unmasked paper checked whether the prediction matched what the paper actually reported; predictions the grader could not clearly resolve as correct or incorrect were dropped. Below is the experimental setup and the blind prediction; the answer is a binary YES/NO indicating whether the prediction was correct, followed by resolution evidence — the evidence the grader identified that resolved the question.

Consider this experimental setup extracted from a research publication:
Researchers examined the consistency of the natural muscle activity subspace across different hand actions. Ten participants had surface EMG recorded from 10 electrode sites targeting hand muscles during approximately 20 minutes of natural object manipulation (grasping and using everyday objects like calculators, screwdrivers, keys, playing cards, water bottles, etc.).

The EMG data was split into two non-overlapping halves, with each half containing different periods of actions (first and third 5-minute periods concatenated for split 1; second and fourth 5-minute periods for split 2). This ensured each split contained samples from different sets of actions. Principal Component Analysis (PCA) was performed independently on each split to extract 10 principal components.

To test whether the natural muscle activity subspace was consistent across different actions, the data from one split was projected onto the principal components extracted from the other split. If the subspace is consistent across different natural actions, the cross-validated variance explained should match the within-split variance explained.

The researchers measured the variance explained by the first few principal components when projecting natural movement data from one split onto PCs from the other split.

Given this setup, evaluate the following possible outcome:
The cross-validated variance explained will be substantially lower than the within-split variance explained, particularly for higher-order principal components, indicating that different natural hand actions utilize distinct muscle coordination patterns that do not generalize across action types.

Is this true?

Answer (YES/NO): NO